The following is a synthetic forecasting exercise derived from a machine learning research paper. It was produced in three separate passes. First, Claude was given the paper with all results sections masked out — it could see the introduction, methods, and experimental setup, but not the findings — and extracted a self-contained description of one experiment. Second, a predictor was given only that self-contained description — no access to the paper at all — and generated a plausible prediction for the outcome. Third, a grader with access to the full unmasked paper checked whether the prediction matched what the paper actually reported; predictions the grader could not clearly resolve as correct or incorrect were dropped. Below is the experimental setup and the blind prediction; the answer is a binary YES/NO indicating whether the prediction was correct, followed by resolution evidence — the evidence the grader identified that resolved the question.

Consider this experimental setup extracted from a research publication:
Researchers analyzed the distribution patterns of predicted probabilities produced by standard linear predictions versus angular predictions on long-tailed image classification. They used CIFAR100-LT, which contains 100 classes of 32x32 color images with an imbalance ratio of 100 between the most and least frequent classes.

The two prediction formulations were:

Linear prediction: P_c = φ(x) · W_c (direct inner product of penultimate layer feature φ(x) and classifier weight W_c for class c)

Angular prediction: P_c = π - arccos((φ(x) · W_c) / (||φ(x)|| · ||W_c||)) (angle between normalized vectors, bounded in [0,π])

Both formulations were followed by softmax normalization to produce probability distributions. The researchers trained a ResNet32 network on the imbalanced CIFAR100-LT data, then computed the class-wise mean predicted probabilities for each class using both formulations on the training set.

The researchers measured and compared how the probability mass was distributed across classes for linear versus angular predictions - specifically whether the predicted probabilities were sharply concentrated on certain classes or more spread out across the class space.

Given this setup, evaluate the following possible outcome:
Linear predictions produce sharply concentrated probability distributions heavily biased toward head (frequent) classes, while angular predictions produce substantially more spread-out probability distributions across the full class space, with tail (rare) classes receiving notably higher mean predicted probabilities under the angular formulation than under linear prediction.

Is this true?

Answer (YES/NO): YES